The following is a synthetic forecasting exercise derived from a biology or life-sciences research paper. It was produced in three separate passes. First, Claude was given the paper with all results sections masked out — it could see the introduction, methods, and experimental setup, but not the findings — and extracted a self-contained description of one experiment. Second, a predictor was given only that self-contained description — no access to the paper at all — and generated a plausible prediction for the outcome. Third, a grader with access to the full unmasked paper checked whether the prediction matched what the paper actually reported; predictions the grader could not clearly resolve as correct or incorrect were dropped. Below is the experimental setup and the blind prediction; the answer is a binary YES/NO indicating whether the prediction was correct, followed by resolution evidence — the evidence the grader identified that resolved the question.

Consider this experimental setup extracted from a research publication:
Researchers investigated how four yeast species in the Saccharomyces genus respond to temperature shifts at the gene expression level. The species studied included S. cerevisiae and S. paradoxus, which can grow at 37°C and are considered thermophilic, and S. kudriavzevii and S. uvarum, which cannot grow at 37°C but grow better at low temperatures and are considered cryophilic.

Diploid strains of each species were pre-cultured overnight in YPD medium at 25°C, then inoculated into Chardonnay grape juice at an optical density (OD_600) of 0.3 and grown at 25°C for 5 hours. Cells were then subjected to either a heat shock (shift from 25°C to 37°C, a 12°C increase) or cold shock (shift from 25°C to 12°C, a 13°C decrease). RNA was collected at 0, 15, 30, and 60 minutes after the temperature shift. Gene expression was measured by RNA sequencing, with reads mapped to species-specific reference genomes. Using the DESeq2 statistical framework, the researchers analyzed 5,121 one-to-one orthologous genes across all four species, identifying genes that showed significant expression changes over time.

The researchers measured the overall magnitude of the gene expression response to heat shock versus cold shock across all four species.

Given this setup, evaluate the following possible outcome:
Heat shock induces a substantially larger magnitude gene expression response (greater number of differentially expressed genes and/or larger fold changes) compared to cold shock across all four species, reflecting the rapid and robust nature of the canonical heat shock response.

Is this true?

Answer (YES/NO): YES